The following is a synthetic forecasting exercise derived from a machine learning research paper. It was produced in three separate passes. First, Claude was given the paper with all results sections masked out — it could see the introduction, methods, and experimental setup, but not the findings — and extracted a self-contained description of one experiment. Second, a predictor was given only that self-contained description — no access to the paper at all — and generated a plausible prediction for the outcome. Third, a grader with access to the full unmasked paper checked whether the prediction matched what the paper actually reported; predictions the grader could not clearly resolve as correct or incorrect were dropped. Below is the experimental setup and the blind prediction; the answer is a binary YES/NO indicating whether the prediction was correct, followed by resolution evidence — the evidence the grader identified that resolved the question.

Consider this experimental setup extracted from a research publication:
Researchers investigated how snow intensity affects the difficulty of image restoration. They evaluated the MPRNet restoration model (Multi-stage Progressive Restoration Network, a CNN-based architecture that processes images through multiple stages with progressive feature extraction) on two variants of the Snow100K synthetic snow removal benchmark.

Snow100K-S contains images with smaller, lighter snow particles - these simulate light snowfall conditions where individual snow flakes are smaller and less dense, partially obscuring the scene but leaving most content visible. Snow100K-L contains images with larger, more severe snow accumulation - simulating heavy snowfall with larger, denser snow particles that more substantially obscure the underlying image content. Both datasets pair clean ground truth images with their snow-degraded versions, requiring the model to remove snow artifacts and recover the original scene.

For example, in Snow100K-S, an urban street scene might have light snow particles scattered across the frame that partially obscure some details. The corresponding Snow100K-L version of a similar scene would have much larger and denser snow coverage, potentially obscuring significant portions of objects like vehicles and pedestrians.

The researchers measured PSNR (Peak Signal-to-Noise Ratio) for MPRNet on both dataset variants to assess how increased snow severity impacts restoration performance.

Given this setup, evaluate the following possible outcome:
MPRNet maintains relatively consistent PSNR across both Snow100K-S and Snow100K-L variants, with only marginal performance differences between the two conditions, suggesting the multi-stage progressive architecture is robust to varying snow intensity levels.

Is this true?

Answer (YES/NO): NO